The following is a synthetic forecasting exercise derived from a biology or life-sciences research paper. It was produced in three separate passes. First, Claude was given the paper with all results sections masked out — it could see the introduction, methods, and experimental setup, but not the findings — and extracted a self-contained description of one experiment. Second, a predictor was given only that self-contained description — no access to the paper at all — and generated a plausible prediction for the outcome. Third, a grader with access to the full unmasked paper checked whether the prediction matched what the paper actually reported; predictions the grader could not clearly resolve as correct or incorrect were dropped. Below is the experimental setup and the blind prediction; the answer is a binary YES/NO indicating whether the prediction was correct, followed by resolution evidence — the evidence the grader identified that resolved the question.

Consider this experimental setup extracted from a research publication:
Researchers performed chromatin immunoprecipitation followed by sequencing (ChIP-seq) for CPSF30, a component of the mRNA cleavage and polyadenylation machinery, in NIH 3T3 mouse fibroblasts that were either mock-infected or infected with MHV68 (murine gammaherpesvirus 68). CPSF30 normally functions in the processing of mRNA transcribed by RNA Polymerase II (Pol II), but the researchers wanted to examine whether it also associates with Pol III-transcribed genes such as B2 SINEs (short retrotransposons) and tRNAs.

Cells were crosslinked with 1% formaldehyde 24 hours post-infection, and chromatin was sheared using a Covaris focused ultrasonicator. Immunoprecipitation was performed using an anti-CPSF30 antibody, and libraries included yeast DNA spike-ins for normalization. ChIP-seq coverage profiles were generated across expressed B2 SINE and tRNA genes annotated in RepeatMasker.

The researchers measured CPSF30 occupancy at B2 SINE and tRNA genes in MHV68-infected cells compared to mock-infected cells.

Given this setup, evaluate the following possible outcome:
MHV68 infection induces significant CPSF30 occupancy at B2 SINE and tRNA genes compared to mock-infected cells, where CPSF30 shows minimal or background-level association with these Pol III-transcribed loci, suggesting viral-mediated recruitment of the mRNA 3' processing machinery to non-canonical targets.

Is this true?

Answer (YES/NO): NO